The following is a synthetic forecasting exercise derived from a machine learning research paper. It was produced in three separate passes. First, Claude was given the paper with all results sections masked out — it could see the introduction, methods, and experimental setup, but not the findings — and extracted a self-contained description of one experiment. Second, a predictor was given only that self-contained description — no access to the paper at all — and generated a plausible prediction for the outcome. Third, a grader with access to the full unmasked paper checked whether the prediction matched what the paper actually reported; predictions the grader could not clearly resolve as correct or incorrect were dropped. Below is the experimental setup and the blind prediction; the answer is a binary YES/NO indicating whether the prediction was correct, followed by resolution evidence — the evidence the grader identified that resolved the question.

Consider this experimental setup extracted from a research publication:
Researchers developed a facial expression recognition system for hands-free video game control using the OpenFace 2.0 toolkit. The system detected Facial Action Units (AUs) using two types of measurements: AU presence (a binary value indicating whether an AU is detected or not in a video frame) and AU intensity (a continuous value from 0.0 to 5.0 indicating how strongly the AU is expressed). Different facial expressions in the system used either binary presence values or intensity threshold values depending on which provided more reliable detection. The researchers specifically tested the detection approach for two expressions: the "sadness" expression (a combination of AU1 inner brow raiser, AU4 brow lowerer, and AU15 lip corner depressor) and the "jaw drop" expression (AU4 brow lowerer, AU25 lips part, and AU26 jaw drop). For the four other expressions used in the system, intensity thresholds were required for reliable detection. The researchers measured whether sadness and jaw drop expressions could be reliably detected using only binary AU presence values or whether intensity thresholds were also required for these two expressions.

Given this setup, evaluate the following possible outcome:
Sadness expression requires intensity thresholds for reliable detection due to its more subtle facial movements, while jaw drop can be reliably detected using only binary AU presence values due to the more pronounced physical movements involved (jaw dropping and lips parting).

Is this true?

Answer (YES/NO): NO